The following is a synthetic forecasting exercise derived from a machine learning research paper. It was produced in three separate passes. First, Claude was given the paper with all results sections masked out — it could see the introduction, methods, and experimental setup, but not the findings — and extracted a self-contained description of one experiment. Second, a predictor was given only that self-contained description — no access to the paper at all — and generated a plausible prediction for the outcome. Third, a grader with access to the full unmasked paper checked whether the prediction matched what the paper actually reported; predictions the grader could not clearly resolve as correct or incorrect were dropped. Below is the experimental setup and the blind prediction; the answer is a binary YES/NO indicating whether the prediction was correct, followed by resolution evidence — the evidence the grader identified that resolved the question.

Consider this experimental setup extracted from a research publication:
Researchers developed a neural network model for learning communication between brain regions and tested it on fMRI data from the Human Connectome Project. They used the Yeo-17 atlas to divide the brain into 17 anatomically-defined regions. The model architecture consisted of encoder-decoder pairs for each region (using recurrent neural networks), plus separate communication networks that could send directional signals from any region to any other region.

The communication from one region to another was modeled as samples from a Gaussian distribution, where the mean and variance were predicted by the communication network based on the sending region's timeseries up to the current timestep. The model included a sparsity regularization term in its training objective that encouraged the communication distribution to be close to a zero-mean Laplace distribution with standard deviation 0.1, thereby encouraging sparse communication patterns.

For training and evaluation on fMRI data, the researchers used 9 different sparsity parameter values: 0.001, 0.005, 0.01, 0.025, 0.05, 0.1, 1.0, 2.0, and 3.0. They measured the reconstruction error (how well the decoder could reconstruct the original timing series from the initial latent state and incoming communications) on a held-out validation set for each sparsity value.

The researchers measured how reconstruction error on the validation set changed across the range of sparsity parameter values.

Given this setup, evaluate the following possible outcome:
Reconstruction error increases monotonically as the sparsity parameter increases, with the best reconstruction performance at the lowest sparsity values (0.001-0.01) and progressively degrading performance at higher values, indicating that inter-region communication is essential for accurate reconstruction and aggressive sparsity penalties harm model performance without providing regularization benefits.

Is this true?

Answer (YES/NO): NO